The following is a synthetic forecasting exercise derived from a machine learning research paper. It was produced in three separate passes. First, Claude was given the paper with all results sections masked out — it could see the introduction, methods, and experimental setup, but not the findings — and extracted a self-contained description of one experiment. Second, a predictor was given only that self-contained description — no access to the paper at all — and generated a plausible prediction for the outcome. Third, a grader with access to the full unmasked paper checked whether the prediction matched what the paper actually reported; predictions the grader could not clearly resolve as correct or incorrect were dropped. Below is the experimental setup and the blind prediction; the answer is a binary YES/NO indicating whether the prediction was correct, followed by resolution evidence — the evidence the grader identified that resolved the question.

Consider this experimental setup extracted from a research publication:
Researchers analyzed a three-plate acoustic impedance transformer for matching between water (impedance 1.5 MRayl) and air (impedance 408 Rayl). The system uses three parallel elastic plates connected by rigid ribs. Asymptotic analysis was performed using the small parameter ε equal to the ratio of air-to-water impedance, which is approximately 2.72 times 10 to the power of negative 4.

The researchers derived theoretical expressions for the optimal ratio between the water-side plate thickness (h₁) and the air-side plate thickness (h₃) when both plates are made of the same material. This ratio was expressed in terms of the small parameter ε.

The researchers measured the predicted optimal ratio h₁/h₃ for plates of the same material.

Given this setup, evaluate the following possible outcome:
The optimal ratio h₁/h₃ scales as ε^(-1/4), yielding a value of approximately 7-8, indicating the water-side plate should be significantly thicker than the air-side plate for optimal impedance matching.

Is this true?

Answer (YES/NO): NO